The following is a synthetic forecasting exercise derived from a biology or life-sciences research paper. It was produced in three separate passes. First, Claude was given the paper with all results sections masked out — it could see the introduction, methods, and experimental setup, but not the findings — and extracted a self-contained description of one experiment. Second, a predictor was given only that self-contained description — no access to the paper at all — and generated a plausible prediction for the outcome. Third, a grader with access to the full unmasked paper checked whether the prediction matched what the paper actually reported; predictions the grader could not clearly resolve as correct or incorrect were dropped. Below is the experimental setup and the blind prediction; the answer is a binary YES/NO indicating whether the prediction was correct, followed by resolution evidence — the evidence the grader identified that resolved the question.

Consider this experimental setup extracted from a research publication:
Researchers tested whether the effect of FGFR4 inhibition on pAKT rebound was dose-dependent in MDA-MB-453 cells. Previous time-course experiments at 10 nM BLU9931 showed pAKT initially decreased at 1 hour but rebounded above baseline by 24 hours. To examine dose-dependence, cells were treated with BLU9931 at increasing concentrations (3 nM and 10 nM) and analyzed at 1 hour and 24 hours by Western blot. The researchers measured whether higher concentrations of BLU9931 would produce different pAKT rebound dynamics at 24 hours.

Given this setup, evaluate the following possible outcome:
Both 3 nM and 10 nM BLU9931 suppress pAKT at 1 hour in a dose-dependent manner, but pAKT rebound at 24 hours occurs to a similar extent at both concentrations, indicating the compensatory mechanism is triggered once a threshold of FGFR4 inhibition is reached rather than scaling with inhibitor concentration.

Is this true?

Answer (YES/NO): NO